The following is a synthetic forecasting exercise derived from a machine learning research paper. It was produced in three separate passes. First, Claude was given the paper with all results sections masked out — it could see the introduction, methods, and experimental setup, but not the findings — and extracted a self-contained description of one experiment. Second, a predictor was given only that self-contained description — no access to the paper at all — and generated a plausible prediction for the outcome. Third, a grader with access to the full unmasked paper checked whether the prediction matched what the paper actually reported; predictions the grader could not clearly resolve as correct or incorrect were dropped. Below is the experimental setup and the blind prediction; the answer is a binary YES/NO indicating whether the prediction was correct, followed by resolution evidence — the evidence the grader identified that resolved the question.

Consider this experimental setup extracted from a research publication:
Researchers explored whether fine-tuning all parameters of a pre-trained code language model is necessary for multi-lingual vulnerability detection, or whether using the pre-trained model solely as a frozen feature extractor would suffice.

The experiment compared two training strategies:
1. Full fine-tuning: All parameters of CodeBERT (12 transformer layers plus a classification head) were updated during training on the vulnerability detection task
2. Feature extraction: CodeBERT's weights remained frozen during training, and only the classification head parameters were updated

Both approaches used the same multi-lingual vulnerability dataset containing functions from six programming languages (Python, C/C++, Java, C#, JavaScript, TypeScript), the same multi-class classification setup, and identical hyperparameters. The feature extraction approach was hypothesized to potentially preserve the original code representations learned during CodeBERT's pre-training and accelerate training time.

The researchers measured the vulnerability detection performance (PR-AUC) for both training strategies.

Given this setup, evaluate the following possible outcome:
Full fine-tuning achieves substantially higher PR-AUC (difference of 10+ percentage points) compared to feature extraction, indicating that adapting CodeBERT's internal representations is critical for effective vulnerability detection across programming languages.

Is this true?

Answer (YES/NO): YES